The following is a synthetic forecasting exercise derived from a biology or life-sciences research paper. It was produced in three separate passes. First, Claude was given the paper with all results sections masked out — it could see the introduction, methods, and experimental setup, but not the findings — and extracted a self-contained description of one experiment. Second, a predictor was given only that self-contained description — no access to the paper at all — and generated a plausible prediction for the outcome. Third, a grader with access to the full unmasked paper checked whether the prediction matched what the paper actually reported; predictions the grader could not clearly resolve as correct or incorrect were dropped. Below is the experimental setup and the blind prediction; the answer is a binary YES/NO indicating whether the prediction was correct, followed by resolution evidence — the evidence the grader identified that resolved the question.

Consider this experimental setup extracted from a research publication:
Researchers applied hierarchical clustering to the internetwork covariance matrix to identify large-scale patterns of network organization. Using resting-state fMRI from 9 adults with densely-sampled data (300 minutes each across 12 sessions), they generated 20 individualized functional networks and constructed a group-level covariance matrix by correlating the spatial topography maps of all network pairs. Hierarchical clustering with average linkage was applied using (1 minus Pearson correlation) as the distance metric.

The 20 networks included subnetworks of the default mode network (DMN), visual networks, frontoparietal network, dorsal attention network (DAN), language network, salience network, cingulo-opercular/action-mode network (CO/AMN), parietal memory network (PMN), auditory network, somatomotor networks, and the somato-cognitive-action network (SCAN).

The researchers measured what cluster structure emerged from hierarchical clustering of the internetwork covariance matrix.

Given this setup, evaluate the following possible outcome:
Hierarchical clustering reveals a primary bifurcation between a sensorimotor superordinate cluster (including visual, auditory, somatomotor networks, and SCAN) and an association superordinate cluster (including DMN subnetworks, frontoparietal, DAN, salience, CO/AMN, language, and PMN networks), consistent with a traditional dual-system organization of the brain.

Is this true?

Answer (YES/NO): NO